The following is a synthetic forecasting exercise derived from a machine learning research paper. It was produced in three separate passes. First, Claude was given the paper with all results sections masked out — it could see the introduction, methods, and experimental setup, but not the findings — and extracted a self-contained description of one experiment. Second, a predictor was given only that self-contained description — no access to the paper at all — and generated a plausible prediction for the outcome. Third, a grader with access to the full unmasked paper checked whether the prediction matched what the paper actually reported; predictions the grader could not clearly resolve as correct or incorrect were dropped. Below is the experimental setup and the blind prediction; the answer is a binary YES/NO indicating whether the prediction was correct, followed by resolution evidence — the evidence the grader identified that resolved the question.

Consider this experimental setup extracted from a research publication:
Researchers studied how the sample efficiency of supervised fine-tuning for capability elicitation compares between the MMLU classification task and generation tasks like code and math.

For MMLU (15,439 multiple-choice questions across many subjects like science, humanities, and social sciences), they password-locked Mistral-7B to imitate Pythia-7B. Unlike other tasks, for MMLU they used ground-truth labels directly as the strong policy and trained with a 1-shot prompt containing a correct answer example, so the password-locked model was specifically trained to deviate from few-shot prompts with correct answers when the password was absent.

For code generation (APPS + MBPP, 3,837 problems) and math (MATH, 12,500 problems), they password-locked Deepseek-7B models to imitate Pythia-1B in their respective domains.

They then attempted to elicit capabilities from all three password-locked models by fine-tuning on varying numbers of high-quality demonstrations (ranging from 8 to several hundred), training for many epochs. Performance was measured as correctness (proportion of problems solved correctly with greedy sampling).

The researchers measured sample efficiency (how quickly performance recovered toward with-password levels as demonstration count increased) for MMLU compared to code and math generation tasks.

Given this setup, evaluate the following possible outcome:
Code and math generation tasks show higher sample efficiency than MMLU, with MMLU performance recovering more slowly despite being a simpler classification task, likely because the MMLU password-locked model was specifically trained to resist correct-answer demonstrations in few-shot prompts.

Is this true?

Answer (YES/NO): YES